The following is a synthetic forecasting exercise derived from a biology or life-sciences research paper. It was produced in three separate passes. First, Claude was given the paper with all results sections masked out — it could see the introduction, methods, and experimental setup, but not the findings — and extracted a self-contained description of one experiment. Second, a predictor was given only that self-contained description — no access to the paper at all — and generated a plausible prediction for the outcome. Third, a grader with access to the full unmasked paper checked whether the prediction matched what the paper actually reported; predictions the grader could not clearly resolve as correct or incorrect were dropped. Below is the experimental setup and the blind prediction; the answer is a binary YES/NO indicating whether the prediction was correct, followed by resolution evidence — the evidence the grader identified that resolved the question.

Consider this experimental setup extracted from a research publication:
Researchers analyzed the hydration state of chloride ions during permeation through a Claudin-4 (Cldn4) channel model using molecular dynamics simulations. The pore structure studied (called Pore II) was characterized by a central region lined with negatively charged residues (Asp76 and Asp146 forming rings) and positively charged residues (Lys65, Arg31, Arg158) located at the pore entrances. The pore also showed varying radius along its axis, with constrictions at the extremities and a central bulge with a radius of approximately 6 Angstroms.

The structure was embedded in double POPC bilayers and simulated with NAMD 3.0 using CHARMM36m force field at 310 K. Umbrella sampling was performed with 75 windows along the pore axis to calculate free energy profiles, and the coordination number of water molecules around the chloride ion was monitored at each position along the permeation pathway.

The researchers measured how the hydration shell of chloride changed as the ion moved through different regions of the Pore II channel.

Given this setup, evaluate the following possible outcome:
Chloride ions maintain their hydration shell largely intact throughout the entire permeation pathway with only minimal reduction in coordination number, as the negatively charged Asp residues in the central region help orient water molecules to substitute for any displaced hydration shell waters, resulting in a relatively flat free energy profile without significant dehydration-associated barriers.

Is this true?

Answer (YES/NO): NO